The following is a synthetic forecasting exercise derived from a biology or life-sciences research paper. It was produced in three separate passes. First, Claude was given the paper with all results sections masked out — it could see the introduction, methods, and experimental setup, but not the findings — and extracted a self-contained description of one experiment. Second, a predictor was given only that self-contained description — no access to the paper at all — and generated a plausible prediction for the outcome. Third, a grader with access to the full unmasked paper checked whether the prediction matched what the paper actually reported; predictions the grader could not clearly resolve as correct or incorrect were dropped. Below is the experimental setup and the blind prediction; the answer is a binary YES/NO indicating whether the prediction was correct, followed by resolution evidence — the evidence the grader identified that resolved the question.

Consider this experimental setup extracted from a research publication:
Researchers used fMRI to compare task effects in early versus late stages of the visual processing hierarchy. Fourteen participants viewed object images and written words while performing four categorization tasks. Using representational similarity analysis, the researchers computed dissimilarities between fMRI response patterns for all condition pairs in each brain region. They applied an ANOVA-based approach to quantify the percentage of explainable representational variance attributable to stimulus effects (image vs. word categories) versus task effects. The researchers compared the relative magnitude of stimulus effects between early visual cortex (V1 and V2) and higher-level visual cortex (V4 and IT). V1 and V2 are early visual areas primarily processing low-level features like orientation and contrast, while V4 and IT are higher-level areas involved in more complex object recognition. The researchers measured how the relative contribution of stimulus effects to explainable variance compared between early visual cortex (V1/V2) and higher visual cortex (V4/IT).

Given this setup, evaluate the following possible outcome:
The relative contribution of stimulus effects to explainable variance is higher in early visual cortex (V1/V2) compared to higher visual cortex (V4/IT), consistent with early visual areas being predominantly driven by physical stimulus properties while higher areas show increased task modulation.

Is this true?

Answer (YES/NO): YES